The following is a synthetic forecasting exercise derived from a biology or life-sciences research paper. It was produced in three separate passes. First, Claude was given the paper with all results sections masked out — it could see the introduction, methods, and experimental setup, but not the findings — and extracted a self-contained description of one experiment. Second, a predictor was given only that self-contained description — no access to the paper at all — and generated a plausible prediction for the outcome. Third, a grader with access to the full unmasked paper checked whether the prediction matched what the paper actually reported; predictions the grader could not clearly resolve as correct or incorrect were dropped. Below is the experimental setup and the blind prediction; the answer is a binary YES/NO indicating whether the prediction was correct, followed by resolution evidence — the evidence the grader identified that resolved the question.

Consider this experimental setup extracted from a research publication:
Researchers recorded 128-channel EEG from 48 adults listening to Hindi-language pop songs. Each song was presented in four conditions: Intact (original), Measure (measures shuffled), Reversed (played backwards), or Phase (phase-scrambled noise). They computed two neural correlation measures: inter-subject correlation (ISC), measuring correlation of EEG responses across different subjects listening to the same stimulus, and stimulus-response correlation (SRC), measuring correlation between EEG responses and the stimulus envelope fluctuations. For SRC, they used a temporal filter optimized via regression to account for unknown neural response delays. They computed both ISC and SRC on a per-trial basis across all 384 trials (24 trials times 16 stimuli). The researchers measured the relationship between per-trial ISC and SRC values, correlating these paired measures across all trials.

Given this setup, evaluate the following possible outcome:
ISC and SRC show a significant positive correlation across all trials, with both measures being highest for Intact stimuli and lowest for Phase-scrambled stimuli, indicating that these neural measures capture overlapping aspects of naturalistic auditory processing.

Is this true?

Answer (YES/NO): NO